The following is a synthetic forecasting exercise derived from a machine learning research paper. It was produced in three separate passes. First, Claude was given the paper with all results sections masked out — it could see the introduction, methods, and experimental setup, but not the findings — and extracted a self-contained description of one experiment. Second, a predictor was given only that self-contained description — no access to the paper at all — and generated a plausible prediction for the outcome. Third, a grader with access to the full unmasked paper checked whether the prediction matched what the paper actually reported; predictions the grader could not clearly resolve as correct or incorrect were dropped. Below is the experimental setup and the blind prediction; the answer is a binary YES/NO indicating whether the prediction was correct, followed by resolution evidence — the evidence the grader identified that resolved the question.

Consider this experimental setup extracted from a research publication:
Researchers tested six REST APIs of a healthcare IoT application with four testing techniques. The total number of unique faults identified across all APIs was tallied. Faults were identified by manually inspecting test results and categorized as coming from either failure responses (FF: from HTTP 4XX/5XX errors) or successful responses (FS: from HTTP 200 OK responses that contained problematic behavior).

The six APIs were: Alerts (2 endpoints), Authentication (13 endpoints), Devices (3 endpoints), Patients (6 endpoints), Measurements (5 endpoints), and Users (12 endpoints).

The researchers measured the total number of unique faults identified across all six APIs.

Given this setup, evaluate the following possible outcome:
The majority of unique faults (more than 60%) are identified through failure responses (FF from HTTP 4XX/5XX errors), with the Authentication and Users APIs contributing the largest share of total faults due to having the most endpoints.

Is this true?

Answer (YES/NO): NO